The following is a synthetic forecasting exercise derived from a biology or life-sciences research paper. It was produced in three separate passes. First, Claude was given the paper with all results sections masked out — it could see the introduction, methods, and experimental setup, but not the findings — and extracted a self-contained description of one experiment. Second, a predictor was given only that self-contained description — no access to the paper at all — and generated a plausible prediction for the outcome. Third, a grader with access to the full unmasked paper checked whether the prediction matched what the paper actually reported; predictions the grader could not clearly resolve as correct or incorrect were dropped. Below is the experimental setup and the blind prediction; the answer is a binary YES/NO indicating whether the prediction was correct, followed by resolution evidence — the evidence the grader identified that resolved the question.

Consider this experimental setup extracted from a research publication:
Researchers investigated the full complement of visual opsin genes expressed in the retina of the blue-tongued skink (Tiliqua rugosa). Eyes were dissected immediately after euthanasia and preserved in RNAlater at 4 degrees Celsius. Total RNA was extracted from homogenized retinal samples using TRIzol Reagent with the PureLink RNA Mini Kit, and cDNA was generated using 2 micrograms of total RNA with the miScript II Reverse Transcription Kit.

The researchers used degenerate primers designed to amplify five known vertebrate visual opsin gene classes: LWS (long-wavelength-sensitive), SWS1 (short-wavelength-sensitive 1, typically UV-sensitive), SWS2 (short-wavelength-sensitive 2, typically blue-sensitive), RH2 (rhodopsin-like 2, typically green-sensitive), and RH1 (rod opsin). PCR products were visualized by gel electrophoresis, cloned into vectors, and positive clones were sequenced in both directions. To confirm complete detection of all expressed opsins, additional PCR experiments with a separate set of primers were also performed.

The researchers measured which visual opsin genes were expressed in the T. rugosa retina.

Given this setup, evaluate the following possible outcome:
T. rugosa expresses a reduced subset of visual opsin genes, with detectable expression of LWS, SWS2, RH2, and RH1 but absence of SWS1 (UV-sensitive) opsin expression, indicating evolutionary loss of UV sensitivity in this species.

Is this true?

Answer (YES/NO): NO